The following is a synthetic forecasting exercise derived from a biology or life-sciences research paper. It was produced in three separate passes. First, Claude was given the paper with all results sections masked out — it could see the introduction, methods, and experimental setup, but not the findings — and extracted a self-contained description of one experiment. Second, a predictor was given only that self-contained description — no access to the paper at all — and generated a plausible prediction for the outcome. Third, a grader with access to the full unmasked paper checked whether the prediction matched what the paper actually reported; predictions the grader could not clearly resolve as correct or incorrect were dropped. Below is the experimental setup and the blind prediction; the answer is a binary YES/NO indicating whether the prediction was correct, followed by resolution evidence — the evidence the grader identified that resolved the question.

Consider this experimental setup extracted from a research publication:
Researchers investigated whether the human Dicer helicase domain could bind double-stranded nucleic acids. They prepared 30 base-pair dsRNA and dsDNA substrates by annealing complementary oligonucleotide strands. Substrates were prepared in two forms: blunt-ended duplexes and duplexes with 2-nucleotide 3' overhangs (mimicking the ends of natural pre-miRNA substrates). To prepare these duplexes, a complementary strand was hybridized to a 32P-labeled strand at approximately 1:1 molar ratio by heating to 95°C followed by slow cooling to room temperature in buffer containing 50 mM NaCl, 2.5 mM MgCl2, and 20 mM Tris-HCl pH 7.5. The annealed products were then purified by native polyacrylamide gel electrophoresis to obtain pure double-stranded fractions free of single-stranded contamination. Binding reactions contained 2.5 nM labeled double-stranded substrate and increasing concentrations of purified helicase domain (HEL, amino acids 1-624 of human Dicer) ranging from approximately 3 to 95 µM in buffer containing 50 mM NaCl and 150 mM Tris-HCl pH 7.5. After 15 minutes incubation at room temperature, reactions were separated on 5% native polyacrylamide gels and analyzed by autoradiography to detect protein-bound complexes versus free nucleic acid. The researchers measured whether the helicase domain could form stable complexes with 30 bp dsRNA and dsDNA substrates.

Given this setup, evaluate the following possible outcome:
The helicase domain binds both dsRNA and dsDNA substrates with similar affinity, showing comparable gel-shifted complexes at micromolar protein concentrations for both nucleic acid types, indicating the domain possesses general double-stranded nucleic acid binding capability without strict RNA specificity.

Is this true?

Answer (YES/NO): NO